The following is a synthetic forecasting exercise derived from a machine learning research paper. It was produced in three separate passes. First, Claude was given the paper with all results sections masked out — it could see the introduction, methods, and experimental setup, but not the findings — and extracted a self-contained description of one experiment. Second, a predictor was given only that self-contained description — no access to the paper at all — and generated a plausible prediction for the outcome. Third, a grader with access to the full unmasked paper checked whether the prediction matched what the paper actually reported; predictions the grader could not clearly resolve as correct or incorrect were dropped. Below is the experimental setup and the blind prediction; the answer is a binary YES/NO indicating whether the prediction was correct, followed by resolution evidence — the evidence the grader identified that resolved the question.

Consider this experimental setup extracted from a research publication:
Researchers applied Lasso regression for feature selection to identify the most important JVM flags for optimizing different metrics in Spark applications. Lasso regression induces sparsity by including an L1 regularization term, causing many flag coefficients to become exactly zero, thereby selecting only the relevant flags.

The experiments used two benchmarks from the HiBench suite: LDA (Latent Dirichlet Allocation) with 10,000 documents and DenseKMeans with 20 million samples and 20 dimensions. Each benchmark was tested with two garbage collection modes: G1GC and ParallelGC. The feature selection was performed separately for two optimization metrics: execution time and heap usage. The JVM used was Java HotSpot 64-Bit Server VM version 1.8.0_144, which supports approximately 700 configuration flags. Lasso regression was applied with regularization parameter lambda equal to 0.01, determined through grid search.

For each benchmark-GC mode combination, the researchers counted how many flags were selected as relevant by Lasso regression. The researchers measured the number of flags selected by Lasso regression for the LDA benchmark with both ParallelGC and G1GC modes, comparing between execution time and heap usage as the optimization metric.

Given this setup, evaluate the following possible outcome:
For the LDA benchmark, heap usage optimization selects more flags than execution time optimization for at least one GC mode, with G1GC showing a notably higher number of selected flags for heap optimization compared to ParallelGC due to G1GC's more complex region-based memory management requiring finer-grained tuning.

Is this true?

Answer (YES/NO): YES